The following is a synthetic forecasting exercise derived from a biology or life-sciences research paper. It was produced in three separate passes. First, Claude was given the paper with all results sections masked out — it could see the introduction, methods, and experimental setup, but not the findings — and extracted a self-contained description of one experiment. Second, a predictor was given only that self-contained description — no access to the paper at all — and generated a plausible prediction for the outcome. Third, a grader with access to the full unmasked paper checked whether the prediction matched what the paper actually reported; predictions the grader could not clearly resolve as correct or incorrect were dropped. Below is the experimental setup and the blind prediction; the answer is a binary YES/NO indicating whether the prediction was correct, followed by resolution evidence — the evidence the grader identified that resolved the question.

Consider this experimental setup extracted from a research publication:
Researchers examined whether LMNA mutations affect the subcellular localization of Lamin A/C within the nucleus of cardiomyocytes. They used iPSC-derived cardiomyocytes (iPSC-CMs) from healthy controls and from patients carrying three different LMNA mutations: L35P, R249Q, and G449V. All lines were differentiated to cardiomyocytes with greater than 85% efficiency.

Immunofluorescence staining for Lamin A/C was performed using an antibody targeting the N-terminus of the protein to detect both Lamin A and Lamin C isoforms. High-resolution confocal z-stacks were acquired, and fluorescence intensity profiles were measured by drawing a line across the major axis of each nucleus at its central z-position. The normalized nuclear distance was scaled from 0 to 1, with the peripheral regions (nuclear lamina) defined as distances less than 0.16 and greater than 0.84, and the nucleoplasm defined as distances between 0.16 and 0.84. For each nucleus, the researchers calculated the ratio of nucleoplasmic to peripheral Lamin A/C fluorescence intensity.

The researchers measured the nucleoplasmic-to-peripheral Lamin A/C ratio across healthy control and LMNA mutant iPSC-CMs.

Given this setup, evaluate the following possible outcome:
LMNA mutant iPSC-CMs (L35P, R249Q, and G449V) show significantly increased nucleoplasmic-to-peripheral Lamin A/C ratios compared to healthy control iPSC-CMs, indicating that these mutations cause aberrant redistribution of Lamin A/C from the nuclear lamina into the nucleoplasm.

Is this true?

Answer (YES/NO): YES